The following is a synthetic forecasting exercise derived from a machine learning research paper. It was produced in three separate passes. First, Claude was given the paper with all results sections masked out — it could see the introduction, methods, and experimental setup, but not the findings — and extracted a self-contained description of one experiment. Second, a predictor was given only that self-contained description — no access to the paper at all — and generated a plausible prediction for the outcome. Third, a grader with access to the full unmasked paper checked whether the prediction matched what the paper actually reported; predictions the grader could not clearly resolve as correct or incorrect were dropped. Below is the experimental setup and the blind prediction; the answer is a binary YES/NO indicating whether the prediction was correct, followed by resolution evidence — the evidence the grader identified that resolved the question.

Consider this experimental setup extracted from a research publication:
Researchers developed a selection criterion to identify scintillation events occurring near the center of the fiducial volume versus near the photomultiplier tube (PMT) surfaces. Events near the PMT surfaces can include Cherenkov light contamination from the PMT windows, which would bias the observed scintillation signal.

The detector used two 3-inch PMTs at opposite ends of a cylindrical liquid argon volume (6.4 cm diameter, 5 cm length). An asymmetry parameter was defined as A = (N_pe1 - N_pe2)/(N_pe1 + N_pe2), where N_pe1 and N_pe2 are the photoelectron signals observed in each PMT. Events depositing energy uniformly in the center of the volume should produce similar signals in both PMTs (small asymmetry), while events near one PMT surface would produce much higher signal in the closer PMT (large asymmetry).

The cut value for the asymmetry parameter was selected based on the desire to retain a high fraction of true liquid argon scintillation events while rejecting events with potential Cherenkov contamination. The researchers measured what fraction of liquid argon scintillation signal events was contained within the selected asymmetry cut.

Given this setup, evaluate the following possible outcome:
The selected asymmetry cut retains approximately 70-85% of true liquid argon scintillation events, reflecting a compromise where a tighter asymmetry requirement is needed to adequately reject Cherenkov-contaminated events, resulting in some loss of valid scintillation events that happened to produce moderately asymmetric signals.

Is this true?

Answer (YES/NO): NO